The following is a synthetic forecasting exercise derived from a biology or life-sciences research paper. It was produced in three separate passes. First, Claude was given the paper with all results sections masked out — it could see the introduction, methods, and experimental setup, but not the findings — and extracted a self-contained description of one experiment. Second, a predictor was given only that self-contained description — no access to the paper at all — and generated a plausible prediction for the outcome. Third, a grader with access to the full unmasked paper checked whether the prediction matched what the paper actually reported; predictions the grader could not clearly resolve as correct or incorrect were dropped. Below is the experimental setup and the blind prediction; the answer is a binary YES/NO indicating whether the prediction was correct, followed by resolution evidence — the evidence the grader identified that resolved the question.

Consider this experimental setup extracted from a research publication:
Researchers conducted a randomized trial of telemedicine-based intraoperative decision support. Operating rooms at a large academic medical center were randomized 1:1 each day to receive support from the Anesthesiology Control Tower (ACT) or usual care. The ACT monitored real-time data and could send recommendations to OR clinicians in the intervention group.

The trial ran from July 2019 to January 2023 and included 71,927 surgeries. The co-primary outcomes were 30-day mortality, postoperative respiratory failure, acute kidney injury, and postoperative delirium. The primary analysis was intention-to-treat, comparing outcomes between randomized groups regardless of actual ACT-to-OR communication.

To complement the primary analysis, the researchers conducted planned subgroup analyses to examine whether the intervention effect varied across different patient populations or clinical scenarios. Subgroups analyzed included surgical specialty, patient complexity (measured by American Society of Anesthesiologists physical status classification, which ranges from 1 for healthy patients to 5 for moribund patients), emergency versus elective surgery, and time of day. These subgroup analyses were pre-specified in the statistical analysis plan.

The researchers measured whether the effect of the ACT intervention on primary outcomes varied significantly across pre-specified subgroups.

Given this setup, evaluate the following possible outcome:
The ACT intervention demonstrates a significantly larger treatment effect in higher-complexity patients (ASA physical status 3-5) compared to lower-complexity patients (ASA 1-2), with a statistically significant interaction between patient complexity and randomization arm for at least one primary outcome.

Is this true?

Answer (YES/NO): NO